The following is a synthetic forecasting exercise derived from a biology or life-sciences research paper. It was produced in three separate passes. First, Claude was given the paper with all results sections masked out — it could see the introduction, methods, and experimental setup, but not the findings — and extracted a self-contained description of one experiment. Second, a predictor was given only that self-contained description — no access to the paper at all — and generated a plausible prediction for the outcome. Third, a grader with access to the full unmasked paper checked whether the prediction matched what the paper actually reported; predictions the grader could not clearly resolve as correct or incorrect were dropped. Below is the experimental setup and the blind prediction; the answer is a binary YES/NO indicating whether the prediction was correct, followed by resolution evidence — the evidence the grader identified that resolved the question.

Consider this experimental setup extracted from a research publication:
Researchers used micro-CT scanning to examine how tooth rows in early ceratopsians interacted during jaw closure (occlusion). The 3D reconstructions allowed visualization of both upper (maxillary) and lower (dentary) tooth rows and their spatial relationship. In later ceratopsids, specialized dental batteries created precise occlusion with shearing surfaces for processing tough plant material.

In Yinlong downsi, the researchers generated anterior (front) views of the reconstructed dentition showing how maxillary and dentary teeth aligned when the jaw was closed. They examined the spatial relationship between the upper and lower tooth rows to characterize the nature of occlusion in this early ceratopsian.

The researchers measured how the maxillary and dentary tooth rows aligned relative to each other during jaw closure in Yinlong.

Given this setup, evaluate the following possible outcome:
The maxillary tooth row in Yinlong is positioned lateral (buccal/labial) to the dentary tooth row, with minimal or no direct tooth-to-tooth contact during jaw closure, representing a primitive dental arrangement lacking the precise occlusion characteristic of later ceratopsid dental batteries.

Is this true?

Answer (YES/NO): NO